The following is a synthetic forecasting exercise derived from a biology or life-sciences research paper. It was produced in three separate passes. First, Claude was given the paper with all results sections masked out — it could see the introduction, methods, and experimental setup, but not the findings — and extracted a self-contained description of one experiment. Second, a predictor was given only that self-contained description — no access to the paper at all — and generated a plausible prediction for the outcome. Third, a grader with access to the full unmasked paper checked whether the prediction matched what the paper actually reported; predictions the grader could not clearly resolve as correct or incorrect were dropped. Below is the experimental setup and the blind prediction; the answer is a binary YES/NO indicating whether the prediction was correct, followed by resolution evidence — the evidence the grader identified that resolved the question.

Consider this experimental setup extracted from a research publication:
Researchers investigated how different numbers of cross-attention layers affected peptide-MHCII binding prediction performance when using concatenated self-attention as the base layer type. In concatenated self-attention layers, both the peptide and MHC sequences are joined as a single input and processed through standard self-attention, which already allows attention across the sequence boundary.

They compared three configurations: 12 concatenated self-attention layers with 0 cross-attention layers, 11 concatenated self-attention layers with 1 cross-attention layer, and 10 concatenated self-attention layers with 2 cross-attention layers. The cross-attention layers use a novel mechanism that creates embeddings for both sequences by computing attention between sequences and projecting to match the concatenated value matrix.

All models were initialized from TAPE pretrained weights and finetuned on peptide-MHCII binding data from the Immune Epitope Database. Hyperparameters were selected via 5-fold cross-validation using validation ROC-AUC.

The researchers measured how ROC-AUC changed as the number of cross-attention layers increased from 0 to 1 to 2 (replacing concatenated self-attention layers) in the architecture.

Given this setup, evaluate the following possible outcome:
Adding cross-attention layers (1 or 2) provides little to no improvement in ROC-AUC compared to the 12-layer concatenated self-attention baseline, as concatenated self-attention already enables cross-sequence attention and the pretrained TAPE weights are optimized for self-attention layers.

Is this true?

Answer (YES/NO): YES